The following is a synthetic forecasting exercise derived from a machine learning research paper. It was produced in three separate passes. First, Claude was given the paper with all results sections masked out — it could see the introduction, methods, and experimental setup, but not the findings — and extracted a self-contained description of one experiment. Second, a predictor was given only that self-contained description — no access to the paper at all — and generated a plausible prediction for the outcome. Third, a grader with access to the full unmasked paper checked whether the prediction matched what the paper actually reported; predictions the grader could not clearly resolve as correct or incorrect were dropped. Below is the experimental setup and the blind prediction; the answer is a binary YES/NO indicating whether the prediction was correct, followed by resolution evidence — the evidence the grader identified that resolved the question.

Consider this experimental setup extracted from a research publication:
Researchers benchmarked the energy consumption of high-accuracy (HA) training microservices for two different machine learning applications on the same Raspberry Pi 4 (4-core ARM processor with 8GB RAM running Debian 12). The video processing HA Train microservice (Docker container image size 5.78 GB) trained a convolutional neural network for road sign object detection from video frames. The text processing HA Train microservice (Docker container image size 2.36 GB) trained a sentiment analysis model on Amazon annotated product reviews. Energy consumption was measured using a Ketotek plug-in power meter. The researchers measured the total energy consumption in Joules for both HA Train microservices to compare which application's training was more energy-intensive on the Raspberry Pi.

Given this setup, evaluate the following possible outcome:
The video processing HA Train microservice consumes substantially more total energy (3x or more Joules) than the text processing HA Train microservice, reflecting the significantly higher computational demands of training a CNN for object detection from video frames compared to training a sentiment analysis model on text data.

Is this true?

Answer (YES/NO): NO